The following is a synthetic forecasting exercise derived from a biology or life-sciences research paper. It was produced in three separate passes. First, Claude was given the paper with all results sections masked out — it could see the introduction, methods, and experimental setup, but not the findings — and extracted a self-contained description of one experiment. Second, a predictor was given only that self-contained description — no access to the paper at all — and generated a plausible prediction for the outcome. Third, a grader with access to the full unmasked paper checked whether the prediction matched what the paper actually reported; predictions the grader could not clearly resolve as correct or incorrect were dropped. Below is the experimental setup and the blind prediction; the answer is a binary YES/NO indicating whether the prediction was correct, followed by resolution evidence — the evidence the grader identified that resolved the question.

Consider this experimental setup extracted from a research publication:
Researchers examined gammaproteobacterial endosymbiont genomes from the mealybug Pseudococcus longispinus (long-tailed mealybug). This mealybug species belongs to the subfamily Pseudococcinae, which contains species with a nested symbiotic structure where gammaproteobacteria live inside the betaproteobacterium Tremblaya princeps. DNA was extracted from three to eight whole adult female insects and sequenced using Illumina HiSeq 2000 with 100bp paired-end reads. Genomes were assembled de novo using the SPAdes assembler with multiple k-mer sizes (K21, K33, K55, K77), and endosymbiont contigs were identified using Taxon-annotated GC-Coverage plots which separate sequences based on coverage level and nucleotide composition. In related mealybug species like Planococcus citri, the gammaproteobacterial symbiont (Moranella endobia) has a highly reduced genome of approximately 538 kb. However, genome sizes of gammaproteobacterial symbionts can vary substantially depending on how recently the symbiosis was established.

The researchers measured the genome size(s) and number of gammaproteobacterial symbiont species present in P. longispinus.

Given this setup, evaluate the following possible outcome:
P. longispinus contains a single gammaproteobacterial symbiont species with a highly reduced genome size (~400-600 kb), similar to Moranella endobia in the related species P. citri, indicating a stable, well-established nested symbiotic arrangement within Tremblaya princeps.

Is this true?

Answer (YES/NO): NO